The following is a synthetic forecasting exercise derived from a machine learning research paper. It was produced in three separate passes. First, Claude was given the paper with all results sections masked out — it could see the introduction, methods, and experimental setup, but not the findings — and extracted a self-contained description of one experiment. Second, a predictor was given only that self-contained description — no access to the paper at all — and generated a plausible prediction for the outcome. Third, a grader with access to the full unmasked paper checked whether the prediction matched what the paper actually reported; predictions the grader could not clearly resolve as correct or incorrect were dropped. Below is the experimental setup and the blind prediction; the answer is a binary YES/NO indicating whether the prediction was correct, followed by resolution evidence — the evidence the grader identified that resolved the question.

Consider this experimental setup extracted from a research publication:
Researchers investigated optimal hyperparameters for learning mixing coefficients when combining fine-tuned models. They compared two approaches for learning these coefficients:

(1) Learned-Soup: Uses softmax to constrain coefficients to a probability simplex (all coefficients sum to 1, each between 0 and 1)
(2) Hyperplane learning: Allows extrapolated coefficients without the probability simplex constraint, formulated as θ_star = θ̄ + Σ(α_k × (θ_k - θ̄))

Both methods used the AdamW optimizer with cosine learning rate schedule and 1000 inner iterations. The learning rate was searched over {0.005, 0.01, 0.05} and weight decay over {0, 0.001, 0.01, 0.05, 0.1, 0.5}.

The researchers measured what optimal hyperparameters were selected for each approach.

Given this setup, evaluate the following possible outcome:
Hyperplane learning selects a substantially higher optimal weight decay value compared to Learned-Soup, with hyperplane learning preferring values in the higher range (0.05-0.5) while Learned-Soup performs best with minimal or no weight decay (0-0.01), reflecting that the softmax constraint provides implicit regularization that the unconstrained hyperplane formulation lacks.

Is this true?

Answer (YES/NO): YES